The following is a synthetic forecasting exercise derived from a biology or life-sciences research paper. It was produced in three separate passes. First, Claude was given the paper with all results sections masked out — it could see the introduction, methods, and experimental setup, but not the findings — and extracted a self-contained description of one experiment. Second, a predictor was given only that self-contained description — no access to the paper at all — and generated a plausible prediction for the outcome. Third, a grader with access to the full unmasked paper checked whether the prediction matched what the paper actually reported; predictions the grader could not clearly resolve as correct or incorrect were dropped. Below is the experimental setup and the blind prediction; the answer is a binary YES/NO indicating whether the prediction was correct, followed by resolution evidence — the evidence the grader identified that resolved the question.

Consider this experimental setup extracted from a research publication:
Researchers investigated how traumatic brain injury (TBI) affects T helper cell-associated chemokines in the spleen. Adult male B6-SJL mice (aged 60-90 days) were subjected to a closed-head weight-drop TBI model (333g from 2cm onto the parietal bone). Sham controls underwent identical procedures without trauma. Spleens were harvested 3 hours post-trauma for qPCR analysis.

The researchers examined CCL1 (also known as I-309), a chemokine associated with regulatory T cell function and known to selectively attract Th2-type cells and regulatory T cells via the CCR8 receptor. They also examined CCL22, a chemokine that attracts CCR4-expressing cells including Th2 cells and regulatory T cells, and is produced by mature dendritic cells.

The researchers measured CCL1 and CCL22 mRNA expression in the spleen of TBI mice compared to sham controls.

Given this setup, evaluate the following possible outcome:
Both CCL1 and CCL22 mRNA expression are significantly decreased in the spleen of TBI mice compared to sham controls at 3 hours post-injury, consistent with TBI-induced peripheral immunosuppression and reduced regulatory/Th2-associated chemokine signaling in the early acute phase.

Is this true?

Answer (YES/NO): NO